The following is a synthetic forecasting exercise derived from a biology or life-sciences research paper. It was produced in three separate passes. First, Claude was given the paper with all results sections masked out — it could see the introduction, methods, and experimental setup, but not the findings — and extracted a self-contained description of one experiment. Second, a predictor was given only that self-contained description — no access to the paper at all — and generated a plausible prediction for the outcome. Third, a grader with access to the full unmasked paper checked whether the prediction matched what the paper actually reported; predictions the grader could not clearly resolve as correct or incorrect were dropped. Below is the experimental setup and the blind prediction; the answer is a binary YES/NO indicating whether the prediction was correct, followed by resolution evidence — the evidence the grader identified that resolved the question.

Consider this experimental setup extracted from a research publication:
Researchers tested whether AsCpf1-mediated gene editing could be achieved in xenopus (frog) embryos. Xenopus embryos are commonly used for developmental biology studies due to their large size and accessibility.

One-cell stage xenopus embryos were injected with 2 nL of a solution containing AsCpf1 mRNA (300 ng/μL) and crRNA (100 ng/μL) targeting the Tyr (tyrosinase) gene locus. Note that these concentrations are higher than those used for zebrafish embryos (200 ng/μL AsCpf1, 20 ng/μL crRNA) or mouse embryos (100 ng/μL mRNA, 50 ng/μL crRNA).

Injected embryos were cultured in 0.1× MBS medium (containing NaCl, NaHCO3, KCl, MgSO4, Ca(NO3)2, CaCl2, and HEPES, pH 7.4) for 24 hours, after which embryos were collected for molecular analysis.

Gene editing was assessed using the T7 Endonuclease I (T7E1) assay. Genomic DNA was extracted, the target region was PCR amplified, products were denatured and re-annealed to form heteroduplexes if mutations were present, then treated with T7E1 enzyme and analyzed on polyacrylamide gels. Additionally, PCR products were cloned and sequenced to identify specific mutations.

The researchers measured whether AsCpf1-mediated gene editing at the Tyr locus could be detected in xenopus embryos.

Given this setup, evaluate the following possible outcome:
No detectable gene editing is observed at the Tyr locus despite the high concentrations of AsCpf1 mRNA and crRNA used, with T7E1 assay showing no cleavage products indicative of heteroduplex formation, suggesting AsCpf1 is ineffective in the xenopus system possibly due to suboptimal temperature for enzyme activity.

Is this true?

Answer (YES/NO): YES